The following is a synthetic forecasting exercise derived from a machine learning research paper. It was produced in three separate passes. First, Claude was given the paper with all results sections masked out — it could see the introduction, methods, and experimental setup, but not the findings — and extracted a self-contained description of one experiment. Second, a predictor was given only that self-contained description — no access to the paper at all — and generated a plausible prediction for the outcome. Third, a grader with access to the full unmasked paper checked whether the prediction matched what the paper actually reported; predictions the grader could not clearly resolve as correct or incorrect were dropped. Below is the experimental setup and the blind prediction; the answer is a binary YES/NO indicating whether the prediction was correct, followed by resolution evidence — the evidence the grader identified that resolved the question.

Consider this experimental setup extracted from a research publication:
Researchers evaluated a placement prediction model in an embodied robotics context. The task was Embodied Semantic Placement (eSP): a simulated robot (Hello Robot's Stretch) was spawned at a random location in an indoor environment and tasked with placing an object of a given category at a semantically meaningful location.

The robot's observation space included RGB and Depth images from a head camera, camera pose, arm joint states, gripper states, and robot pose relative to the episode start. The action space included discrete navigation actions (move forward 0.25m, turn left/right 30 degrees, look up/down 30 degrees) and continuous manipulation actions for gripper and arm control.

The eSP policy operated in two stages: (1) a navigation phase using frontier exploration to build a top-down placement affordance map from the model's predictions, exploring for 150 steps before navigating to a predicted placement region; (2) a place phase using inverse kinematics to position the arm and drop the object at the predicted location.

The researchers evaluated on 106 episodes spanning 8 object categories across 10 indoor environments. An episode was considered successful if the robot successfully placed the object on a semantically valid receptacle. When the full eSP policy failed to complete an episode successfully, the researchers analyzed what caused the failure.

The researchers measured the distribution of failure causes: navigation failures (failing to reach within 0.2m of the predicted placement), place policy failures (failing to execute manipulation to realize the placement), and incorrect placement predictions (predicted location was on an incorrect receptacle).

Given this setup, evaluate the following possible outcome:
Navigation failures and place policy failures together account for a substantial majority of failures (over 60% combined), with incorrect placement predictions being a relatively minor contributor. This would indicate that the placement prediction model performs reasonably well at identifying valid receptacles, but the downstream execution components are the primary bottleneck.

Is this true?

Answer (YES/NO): YES